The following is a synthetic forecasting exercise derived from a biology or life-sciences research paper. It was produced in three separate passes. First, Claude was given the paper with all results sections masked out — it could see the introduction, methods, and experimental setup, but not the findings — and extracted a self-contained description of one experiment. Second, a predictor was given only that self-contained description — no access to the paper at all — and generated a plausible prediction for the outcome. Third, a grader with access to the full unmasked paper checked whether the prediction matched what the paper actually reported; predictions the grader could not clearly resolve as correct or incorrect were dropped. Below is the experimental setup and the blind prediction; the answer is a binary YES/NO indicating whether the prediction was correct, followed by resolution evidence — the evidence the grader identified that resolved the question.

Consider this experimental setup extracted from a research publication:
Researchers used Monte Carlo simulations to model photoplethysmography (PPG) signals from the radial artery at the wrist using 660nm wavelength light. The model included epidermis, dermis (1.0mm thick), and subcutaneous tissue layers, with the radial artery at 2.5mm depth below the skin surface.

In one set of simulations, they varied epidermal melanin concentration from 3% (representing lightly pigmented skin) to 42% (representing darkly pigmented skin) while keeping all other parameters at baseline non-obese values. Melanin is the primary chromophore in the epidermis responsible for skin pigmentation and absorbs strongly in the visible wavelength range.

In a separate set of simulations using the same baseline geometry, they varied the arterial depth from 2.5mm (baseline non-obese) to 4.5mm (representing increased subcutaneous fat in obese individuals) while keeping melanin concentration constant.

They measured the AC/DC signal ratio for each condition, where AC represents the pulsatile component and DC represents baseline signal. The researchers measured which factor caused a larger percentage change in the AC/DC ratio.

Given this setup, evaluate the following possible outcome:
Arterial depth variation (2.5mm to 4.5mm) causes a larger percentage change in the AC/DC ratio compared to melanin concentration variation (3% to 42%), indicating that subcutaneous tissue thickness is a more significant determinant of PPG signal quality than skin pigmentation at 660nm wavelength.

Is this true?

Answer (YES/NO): YES